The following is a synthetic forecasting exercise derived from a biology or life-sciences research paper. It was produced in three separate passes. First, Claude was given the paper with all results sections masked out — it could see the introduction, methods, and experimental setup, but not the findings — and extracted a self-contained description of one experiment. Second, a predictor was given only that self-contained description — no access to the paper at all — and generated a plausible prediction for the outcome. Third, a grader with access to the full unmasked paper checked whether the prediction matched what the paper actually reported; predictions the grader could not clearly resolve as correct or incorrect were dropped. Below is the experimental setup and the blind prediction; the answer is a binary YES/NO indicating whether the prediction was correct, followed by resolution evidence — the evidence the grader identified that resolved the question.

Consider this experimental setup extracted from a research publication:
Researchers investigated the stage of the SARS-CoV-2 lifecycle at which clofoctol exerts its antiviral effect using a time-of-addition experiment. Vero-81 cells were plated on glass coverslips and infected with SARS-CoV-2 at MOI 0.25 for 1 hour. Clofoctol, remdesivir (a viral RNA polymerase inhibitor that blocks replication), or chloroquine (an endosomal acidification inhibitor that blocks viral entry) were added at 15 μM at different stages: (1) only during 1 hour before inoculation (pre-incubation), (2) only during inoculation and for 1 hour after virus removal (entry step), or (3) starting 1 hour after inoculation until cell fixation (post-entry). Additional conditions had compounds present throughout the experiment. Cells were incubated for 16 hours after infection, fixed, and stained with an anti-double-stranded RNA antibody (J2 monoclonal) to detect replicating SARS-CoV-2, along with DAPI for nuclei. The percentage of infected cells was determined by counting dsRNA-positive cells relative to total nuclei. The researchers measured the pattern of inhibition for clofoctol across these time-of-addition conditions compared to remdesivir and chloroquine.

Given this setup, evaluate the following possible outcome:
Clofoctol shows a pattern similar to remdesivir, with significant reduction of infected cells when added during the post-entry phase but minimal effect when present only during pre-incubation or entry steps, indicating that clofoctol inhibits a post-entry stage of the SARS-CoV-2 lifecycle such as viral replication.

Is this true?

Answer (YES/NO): YES